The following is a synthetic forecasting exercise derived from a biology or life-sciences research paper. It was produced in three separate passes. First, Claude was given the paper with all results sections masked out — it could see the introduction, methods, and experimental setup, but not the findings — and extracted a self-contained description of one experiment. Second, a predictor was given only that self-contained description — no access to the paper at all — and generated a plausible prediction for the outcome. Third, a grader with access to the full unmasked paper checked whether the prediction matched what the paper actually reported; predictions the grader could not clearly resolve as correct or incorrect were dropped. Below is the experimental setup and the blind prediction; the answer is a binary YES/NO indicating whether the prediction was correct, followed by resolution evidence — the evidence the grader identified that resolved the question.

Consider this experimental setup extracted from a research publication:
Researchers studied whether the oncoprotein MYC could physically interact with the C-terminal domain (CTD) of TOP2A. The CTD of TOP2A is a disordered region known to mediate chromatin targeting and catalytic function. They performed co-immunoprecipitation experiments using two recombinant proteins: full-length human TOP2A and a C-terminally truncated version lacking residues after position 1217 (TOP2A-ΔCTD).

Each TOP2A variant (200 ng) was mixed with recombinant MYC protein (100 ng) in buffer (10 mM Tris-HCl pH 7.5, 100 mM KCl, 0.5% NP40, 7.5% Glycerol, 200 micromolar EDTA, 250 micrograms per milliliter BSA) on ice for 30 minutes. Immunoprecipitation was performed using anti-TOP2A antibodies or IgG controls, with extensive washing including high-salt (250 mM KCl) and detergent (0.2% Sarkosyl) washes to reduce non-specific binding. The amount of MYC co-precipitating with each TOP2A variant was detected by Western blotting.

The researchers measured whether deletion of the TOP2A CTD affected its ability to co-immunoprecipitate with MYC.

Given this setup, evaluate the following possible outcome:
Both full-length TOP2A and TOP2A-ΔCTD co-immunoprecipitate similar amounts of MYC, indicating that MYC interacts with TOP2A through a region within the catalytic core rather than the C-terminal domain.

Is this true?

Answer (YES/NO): YES